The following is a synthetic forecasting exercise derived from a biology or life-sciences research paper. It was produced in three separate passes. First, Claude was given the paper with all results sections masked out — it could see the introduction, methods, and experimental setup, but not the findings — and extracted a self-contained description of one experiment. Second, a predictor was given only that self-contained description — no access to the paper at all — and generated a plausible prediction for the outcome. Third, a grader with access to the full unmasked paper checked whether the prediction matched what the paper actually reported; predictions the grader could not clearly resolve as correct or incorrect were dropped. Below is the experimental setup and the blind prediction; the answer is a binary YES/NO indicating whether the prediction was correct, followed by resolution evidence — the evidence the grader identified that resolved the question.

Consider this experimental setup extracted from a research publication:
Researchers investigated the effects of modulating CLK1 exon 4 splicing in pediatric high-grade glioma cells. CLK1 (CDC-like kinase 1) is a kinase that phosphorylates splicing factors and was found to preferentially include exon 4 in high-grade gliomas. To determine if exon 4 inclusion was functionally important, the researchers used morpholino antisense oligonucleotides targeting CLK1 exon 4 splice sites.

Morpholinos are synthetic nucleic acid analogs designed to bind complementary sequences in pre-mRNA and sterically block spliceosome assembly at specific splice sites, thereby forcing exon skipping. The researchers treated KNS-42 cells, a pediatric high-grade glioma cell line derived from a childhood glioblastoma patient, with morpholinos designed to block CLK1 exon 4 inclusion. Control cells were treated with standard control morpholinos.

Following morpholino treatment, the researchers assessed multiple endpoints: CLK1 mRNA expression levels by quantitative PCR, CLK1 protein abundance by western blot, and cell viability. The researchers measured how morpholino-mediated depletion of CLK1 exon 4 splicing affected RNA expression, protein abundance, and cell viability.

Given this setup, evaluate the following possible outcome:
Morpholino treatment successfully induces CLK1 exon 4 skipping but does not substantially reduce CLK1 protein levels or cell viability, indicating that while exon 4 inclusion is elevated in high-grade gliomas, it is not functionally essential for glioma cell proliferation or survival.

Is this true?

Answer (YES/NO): NO